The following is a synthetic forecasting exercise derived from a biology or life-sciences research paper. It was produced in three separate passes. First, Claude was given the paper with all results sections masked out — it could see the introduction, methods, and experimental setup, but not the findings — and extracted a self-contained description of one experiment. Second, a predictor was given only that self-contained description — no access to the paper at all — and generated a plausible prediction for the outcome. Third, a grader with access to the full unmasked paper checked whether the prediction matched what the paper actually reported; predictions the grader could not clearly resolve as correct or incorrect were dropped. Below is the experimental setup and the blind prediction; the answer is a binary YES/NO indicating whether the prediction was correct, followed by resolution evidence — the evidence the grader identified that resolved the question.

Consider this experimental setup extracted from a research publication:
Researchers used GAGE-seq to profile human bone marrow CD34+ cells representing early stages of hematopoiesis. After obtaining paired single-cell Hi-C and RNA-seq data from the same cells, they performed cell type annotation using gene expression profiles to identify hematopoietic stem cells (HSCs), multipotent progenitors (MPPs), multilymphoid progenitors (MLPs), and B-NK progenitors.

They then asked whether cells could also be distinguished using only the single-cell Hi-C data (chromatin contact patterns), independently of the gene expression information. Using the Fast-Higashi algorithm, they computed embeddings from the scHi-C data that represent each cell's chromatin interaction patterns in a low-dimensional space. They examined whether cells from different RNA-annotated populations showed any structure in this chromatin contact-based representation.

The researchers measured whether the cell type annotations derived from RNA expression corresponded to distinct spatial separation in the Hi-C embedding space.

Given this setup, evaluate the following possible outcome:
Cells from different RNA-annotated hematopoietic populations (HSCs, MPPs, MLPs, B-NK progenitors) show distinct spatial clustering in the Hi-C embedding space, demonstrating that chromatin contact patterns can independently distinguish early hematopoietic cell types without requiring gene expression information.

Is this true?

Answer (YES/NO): YES